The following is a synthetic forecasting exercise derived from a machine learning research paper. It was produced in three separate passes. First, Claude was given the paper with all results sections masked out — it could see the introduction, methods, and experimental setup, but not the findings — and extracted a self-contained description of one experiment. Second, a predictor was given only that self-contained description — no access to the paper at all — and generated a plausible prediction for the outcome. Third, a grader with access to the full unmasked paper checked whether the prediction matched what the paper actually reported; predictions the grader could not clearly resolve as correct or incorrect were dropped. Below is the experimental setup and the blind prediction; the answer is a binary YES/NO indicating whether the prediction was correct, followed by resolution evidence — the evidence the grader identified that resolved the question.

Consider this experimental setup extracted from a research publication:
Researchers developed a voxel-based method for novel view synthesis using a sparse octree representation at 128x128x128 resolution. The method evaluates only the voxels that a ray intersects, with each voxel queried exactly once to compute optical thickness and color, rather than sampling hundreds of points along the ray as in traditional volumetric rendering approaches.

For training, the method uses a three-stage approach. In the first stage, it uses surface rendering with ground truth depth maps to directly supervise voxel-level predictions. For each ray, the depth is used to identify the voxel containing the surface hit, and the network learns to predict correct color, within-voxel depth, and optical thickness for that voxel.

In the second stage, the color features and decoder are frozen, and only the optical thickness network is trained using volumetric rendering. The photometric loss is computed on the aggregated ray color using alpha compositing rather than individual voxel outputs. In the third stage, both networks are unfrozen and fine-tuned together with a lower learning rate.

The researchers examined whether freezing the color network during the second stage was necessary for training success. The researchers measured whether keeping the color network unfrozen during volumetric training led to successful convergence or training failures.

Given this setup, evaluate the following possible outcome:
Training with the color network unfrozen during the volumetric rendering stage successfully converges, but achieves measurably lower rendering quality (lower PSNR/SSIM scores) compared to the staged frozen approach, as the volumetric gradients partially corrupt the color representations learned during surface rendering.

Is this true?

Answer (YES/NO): NO